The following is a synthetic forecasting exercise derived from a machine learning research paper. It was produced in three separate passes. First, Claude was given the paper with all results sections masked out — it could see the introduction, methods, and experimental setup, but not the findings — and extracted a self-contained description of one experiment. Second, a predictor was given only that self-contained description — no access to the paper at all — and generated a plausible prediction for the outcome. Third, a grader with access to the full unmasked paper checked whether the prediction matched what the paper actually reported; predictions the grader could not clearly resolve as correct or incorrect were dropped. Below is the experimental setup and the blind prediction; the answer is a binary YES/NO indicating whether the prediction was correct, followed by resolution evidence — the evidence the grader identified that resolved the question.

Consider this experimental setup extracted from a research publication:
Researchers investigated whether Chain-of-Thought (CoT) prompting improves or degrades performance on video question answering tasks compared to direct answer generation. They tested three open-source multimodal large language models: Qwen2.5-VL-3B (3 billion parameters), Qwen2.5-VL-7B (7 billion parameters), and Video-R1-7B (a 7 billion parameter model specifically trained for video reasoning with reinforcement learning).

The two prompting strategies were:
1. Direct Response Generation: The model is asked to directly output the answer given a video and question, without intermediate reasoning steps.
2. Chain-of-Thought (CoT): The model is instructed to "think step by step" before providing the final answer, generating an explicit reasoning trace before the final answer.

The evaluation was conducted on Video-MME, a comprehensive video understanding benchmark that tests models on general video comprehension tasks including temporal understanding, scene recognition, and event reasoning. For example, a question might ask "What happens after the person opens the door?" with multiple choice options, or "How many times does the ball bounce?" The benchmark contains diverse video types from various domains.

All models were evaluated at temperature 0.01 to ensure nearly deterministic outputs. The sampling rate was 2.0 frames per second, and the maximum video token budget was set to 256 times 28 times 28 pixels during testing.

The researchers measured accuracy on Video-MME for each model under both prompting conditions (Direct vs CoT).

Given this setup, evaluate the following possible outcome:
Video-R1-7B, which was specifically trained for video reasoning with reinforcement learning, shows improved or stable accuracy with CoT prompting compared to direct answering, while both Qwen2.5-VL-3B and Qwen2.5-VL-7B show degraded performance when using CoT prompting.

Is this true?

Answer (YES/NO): NO